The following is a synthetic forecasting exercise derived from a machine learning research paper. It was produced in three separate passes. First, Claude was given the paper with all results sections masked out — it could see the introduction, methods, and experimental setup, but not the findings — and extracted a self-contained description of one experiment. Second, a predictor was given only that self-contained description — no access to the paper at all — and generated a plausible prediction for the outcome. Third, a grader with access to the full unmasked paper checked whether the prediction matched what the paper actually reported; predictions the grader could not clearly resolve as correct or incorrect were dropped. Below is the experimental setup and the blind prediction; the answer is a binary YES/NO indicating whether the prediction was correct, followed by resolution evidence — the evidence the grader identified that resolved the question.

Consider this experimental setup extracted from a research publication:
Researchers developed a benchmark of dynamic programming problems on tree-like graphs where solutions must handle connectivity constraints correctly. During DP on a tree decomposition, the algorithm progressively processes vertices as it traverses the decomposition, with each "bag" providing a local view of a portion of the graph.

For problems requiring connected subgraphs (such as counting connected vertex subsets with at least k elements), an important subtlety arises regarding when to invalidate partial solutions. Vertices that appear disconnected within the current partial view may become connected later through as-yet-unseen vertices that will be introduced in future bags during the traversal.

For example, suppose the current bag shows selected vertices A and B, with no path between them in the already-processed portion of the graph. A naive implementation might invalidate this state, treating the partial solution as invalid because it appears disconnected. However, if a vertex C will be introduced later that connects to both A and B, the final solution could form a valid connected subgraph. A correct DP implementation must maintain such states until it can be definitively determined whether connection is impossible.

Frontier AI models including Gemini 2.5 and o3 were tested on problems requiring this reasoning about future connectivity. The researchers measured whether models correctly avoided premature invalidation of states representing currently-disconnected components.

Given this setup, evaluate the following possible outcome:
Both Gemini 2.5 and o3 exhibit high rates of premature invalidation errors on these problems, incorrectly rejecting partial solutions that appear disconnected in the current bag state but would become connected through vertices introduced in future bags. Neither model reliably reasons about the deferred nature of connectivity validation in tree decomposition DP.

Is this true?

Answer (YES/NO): YES